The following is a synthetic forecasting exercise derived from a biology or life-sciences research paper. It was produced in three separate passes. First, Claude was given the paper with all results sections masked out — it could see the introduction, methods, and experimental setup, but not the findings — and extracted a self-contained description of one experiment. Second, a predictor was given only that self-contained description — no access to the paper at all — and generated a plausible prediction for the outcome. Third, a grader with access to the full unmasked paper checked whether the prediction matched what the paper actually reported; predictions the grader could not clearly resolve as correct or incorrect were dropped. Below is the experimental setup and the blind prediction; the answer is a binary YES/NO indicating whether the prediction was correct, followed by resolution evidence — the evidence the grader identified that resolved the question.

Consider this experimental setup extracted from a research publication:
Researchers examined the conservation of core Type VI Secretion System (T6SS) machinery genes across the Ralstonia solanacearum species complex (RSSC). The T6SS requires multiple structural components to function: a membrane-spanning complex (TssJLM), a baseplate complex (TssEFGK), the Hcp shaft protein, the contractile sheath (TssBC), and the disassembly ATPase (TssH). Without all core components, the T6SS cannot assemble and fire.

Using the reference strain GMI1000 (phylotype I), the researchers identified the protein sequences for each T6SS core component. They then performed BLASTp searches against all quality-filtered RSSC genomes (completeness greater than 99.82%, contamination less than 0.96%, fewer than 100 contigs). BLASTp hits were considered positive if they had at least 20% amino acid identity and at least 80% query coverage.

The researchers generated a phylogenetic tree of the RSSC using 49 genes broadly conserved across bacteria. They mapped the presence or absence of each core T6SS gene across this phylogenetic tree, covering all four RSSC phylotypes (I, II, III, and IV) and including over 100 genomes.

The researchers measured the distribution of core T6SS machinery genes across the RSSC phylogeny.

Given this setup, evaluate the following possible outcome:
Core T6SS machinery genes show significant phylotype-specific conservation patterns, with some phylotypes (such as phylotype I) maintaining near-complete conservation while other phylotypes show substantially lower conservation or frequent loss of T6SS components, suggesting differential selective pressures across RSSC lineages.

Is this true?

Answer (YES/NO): YES